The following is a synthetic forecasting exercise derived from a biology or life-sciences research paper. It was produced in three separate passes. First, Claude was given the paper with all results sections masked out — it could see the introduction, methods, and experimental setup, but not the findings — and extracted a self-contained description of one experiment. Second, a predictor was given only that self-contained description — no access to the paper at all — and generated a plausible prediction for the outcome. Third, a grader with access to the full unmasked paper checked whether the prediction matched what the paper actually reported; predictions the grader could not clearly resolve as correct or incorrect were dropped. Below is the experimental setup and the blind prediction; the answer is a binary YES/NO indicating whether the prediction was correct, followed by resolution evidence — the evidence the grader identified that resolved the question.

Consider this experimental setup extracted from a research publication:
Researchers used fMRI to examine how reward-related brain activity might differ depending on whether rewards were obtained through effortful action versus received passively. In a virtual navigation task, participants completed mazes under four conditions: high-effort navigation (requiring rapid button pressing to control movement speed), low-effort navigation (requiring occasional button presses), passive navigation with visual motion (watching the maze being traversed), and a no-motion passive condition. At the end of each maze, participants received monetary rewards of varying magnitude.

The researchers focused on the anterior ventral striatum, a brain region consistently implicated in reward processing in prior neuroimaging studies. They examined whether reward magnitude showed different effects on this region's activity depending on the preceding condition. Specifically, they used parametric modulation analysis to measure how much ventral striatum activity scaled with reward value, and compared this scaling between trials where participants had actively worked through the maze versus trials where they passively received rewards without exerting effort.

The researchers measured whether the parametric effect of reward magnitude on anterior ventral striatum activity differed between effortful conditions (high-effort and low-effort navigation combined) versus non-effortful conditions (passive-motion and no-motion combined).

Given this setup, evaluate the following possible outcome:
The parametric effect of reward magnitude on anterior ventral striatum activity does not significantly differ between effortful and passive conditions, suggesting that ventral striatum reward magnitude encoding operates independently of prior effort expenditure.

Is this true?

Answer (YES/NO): NO